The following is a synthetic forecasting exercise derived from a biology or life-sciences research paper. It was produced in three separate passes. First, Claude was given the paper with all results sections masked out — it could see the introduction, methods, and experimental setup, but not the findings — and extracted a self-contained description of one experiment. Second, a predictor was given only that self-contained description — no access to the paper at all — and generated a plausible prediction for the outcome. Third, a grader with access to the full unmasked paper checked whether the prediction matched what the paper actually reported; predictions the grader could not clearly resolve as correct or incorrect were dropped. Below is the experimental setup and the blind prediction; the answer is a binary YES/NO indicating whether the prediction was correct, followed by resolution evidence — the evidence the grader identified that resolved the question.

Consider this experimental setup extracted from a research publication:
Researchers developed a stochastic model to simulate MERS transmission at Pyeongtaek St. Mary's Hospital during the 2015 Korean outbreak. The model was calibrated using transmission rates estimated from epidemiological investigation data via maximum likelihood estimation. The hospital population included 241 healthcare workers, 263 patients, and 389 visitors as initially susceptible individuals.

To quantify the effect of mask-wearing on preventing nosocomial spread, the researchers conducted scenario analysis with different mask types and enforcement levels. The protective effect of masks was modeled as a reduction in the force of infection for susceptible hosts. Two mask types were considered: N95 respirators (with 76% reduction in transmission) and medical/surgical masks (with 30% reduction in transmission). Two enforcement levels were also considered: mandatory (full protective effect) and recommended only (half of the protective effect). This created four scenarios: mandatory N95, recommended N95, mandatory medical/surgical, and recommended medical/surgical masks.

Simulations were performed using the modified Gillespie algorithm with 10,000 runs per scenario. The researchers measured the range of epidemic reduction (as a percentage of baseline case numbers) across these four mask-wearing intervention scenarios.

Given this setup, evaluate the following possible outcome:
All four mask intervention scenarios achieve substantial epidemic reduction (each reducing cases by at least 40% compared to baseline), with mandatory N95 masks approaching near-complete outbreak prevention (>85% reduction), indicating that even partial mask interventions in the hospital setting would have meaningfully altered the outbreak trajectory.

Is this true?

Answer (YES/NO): NO